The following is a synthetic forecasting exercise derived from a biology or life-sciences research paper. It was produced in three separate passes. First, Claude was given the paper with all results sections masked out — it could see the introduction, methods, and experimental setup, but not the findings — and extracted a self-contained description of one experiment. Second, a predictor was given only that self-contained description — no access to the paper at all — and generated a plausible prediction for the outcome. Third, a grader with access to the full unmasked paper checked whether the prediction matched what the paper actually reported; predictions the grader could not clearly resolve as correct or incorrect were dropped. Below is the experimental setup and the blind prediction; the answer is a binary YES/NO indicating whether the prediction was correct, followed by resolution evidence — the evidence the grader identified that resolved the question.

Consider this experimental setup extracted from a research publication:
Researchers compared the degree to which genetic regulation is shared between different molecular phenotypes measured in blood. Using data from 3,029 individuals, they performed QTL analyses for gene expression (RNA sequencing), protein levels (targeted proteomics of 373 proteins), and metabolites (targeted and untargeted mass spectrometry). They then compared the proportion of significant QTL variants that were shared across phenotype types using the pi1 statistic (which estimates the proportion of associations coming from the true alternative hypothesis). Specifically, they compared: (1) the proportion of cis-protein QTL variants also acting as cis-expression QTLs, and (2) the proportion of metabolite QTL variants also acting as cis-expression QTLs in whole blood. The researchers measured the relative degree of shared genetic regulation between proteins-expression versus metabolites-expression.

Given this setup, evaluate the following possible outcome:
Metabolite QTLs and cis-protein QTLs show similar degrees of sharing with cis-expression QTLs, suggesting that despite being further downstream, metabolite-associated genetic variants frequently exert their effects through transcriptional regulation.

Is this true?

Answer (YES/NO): NO